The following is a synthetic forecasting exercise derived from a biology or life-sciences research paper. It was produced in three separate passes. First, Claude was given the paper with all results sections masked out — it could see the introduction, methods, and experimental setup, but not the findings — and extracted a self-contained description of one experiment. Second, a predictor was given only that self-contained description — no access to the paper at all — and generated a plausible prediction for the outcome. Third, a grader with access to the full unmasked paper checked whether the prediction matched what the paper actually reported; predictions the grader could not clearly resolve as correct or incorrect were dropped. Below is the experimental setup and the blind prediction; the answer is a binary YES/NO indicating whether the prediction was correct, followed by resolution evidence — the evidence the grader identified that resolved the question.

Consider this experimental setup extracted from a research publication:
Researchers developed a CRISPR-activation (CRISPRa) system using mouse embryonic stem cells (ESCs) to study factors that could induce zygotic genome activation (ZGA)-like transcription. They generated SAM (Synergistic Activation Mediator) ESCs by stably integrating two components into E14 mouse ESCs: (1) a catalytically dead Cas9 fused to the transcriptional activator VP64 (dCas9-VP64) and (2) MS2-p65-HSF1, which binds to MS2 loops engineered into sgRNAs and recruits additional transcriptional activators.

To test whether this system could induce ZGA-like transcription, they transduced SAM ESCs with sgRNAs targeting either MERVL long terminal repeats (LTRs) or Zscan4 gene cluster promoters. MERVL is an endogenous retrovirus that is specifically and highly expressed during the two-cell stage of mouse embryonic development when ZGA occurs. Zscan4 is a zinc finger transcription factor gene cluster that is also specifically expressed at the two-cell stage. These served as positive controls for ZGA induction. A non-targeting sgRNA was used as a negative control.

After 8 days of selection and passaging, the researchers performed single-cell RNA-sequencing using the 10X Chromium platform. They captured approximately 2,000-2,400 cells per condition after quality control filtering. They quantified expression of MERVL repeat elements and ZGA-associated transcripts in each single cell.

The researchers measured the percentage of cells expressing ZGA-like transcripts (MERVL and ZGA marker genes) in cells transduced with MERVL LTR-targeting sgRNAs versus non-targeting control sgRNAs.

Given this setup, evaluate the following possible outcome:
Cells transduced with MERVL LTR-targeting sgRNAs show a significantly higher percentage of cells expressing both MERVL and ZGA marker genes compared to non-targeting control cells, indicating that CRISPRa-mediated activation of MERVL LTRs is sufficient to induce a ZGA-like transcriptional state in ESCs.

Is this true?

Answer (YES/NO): YES